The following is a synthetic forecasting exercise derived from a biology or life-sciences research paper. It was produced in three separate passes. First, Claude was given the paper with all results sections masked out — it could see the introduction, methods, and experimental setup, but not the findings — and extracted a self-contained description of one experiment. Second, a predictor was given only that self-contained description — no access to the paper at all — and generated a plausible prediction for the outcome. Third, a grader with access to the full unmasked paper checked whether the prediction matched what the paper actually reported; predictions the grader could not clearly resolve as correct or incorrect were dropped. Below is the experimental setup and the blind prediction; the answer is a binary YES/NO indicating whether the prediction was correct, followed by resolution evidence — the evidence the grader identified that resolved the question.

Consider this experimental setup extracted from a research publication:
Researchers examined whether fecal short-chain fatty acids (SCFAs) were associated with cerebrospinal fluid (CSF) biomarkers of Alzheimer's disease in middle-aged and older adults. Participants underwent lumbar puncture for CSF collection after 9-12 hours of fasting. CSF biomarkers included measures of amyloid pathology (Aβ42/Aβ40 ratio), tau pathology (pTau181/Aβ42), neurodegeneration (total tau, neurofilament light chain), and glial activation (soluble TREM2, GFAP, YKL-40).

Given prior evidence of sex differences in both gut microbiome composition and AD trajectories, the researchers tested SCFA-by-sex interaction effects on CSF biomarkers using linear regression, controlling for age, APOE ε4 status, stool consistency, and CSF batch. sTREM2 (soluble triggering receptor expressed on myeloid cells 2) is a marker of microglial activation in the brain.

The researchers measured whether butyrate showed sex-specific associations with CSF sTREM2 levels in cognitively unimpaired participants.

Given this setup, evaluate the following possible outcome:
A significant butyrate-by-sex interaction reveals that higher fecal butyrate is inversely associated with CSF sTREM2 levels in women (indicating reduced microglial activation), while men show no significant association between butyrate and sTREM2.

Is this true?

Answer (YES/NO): NO